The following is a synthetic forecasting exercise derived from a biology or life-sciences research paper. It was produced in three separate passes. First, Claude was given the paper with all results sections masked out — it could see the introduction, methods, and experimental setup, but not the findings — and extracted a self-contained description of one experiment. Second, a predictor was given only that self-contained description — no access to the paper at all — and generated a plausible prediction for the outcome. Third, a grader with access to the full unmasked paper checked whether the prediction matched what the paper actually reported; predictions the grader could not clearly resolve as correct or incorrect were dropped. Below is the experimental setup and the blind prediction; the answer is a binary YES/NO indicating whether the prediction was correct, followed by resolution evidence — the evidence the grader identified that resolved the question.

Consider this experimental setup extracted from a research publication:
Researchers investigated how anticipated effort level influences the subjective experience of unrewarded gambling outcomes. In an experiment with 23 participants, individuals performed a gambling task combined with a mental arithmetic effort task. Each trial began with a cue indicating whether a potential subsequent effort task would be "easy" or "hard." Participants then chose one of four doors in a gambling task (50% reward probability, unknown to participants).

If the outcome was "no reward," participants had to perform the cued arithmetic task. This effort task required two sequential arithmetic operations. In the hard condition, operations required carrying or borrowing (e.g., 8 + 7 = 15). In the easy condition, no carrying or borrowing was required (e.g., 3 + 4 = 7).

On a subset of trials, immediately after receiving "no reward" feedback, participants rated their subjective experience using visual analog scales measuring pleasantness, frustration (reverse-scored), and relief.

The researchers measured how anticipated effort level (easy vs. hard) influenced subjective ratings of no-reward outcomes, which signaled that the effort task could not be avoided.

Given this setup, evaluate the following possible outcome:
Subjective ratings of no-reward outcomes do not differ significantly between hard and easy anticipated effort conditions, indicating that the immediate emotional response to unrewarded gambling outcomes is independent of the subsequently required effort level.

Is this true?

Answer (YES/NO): NO